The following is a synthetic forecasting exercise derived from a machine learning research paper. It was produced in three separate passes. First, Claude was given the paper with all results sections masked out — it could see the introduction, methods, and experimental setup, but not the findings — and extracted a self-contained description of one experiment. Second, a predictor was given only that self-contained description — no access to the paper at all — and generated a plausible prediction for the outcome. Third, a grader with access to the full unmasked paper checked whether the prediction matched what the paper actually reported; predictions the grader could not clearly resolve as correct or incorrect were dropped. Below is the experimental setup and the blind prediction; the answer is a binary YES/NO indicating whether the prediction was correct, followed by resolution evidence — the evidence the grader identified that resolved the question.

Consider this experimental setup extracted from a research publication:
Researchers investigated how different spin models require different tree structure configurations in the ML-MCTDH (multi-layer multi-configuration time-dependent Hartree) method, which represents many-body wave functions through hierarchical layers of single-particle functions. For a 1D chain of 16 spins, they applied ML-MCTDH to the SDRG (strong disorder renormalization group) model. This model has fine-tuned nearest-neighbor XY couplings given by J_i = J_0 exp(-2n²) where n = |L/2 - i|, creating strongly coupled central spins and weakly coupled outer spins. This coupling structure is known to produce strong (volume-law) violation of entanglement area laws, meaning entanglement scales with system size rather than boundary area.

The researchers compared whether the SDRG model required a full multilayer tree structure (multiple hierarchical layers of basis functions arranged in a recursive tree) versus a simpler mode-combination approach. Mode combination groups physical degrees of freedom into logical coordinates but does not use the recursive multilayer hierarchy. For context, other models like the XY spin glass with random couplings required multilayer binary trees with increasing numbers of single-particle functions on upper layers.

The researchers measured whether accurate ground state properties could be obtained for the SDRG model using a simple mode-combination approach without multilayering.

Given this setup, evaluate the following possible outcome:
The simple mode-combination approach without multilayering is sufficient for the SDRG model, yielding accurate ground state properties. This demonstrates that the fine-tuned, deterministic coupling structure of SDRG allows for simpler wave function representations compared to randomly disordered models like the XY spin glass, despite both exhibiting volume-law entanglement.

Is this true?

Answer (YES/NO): YES